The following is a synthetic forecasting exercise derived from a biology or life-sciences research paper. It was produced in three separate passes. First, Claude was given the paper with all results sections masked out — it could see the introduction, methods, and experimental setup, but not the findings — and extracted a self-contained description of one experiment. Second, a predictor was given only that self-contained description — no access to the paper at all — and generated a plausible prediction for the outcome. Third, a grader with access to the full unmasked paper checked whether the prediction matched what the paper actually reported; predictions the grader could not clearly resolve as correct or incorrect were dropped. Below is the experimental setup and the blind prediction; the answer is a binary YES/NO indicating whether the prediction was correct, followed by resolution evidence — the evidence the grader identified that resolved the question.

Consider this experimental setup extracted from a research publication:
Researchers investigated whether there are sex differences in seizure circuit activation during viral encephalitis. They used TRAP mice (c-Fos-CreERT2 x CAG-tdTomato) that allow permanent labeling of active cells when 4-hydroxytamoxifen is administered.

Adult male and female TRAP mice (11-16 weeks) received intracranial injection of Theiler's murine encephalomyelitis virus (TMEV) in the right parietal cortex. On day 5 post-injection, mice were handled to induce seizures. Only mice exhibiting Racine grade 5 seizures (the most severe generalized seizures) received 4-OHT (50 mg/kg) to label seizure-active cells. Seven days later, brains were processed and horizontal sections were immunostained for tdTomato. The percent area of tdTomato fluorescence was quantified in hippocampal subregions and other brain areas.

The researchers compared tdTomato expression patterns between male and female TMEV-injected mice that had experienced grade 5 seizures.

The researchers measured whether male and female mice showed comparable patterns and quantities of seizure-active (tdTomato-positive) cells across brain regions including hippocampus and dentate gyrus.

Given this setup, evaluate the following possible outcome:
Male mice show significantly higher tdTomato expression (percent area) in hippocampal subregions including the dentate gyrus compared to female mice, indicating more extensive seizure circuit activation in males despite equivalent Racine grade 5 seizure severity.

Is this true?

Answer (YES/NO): NO